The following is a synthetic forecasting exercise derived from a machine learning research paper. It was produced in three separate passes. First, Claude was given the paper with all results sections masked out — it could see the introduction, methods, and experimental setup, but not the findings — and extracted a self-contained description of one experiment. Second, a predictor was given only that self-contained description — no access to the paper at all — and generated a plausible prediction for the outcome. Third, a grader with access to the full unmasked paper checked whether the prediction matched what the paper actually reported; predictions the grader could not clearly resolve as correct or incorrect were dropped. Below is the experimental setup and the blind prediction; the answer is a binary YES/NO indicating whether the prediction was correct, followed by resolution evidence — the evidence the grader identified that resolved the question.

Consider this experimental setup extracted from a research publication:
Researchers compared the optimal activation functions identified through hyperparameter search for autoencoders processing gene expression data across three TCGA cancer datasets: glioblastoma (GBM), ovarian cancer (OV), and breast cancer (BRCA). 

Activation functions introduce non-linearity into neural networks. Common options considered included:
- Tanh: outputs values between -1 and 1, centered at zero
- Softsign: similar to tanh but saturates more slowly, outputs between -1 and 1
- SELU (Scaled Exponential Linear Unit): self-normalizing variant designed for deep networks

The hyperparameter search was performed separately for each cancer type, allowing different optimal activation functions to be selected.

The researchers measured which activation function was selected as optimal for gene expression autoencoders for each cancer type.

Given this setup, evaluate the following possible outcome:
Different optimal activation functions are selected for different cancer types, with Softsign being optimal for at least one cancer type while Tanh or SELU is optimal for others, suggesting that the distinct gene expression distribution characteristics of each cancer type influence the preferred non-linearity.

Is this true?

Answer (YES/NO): YES